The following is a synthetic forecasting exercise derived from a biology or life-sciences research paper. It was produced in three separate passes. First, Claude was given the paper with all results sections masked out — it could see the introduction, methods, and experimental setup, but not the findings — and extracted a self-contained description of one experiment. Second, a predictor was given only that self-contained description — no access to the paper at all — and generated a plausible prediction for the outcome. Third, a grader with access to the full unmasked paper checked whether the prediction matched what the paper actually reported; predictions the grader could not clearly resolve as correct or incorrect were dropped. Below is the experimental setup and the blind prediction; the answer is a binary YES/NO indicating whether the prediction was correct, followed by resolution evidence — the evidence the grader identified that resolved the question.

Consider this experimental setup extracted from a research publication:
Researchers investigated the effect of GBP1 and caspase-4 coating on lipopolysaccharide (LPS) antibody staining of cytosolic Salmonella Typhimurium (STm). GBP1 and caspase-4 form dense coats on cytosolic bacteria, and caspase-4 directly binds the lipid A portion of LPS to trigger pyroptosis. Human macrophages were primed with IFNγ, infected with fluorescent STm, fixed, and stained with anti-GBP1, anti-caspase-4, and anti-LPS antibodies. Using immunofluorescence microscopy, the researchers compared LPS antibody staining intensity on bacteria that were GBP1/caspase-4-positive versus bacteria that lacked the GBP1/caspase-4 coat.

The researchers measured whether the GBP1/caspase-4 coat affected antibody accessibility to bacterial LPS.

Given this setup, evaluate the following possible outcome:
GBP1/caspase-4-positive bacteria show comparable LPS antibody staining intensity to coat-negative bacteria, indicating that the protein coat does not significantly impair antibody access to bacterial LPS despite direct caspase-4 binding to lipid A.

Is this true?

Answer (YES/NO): NO